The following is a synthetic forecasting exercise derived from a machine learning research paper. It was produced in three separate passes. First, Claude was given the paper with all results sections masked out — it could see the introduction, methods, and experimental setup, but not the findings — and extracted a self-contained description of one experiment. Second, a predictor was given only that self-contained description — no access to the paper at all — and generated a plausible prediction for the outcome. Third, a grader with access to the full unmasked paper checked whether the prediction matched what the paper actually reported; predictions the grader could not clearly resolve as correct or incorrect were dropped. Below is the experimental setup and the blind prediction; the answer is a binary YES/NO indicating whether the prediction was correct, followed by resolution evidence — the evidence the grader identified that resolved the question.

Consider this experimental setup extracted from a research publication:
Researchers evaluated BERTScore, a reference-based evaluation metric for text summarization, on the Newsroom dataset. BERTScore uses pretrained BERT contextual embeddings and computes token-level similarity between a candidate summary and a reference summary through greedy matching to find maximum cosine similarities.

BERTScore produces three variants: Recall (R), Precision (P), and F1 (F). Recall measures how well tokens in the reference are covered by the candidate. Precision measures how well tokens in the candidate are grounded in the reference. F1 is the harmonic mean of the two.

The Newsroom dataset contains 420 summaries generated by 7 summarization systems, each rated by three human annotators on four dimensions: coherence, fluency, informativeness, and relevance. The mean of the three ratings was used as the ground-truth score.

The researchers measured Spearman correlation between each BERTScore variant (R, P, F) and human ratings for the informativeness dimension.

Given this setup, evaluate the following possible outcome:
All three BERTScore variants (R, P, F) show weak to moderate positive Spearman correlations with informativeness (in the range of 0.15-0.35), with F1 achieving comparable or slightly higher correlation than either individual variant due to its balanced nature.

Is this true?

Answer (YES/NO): NO